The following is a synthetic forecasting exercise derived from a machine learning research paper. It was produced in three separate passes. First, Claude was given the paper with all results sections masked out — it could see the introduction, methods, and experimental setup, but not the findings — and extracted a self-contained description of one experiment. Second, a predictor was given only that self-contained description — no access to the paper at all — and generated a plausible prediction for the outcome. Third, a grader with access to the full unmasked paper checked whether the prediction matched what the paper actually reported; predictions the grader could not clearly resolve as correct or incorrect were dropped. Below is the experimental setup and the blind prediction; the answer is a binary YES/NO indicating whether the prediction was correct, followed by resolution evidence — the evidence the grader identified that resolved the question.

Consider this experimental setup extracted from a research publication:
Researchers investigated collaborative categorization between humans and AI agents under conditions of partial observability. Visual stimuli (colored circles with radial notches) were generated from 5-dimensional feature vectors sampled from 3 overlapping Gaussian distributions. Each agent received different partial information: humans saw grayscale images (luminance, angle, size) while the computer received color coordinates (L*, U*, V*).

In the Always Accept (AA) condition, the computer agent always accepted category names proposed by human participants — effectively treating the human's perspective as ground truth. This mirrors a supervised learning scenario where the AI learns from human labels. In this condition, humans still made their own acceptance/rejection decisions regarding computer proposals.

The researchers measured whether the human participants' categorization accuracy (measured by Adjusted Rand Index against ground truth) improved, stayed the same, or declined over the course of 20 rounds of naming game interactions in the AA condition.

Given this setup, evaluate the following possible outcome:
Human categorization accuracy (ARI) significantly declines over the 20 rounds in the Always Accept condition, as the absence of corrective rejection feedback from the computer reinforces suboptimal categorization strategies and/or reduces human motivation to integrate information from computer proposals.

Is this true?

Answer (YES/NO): NO